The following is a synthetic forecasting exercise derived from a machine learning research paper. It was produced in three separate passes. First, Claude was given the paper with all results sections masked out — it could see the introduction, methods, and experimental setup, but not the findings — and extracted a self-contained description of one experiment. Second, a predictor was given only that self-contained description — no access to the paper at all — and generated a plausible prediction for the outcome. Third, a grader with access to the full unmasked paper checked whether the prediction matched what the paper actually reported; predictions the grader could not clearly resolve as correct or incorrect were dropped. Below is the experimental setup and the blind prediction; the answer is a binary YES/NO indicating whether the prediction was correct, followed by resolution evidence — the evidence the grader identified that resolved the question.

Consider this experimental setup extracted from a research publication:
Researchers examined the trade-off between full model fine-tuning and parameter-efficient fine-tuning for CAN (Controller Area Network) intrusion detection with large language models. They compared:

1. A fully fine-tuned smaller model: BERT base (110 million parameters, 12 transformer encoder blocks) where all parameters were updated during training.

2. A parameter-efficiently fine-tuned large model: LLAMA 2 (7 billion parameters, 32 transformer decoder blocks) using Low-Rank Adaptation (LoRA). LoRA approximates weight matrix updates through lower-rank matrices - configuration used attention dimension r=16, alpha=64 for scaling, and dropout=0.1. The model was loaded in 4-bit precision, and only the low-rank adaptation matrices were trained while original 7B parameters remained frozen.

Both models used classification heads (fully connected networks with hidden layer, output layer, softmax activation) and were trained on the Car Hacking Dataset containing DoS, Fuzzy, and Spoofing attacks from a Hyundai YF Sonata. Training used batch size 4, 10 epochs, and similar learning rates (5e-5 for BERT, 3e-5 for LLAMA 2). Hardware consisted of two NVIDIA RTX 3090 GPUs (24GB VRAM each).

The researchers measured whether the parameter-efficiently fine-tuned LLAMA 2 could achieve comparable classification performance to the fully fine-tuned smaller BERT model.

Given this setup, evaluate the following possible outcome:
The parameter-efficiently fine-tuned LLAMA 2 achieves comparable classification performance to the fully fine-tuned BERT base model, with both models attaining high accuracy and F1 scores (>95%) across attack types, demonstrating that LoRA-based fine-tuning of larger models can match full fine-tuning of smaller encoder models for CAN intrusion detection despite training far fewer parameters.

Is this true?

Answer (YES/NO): YES